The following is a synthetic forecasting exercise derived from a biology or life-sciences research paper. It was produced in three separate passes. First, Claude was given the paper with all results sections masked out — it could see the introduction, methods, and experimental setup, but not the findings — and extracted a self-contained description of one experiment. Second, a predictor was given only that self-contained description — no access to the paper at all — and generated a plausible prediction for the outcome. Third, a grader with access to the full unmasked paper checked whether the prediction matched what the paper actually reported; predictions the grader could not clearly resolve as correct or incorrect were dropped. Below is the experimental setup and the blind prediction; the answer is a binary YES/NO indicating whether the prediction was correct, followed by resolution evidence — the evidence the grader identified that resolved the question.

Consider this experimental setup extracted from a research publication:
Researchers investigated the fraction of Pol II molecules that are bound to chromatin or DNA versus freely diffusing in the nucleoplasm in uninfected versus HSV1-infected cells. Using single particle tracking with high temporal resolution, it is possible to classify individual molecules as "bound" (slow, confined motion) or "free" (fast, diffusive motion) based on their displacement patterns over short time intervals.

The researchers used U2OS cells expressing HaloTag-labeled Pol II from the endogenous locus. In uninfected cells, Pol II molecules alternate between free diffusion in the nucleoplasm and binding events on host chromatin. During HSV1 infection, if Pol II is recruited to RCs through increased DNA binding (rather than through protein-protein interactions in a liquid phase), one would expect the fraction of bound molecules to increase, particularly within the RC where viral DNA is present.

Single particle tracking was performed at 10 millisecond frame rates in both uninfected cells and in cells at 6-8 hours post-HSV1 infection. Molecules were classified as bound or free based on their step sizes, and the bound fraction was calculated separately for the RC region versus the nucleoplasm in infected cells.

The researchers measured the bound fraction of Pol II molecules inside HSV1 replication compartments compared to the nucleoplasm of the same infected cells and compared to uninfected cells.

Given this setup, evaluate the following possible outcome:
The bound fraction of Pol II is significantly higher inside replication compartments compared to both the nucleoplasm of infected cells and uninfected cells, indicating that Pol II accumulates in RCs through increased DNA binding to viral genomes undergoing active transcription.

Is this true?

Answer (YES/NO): NO